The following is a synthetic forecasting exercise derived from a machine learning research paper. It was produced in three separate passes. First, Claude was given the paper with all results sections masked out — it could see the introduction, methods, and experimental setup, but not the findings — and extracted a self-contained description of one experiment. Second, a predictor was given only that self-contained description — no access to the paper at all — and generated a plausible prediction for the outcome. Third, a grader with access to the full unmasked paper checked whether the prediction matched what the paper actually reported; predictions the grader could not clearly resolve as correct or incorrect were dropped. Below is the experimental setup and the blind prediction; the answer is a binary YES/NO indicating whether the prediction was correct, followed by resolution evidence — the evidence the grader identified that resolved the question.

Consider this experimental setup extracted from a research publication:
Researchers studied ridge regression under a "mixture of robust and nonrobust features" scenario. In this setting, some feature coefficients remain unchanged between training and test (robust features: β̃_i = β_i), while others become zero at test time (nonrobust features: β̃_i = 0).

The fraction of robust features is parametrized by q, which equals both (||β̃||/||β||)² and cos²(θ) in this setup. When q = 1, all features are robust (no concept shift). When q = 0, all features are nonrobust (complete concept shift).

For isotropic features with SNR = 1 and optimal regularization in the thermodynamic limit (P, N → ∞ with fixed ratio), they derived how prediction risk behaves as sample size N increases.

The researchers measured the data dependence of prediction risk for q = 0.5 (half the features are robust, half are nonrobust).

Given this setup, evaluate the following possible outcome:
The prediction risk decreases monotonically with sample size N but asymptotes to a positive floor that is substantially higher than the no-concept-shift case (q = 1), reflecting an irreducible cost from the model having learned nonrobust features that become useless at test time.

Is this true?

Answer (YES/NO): NO